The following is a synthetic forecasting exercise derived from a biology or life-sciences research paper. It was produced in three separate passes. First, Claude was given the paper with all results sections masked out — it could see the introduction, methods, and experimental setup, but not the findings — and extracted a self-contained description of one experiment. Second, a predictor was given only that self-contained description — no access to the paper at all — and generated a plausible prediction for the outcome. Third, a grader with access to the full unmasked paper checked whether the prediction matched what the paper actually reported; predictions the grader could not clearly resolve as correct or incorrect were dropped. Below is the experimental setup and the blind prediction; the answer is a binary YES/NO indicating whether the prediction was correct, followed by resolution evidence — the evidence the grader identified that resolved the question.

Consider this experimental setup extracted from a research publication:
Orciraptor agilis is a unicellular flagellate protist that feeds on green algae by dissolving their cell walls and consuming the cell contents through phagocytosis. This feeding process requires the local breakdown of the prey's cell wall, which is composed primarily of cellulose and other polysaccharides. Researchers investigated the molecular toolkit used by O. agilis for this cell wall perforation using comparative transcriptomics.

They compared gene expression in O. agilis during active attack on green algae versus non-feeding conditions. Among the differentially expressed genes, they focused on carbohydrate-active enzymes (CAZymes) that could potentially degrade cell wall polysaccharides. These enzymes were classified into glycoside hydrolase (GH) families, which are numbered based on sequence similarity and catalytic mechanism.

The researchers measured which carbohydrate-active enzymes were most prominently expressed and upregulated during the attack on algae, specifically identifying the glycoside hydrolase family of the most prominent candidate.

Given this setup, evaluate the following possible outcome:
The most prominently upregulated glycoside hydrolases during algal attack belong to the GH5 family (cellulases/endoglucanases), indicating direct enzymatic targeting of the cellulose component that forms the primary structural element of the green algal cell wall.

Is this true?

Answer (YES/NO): YES